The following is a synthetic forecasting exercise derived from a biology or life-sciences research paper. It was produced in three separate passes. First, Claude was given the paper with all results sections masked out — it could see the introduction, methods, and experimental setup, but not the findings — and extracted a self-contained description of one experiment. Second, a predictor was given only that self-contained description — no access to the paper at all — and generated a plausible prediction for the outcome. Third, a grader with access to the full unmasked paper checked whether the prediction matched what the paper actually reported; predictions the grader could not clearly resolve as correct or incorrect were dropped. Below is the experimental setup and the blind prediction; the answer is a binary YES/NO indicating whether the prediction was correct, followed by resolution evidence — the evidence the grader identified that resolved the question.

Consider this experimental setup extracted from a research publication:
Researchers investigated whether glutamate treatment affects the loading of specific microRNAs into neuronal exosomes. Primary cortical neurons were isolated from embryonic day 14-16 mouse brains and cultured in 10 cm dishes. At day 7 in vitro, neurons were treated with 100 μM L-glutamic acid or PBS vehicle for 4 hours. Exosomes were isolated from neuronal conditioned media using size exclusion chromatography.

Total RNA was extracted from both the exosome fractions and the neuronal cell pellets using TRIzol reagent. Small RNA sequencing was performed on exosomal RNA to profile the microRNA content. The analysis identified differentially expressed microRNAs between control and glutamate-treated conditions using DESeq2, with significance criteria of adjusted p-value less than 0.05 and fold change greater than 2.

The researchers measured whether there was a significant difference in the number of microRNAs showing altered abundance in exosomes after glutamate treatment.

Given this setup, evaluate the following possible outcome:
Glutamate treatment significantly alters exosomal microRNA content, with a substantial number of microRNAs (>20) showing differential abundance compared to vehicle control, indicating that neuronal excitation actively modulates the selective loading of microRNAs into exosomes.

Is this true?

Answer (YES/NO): NO